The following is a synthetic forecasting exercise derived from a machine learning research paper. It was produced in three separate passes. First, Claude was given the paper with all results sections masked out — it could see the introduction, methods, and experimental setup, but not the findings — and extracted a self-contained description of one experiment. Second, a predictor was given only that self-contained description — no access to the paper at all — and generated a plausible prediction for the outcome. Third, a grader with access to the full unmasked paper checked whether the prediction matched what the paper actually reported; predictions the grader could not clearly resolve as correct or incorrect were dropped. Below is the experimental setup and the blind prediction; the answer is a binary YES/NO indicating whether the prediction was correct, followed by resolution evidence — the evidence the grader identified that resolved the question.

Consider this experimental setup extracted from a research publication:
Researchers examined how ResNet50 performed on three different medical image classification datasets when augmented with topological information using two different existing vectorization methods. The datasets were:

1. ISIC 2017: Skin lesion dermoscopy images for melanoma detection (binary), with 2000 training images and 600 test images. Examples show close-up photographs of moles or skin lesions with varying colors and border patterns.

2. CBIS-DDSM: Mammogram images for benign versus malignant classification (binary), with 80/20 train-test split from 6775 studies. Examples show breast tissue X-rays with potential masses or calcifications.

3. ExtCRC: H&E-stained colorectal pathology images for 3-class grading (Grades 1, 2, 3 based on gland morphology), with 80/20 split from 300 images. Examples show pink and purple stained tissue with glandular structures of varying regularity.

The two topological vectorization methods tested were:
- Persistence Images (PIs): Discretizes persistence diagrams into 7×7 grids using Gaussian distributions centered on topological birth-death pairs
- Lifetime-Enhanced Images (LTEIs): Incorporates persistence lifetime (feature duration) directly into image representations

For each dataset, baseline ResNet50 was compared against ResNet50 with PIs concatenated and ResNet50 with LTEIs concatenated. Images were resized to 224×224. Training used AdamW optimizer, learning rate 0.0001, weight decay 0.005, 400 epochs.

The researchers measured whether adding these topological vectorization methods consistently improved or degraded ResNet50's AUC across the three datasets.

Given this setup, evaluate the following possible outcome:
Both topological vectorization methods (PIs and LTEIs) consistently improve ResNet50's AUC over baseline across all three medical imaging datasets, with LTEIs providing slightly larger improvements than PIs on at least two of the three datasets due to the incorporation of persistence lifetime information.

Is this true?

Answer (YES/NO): NO